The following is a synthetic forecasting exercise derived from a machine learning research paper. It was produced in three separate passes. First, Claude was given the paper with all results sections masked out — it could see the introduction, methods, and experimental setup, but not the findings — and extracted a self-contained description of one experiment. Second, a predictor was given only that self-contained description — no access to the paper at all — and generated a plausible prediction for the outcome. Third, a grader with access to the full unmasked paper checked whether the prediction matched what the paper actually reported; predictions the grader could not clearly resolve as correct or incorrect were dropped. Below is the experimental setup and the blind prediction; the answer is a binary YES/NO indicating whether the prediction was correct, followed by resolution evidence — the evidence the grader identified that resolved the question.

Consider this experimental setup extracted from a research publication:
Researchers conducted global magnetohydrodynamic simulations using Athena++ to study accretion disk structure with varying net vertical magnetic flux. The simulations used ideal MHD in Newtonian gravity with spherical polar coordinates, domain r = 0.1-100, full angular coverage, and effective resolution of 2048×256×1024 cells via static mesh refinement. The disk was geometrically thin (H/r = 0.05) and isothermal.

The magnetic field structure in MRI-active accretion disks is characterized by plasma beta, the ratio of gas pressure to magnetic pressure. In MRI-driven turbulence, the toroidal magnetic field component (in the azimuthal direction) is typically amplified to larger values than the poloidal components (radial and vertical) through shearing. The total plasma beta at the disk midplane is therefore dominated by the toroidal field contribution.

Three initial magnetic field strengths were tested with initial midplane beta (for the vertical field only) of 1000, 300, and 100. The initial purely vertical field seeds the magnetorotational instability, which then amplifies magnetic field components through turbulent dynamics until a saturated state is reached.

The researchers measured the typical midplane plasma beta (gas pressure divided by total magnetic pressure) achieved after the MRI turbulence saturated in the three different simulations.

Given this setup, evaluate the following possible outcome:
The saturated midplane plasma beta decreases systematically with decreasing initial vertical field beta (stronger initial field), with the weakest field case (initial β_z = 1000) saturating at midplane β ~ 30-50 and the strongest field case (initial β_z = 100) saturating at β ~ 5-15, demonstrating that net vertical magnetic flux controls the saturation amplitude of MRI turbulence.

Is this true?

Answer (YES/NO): NO